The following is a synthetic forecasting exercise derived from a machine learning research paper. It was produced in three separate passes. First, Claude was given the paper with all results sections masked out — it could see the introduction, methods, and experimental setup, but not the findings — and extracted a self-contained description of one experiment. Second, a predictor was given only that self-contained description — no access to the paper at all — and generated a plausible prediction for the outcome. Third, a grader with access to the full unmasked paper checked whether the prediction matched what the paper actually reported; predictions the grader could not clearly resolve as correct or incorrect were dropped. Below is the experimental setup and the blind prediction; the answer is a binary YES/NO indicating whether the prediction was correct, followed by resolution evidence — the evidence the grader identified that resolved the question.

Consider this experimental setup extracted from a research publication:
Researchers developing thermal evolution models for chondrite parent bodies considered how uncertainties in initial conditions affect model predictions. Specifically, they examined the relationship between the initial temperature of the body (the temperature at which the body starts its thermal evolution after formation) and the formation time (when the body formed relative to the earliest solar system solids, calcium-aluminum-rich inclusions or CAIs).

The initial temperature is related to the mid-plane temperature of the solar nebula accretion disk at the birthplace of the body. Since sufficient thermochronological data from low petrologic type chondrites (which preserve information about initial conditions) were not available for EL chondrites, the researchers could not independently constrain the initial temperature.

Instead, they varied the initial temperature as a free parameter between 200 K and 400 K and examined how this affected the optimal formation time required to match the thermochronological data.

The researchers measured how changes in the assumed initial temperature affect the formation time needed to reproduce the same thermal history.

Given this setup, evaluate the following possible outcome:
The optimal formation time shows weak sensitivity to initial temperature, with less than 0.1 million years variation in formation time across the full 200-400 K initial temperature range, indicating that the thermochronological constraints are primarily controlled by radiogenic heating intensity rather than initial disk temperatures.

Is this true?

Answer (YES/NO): YES